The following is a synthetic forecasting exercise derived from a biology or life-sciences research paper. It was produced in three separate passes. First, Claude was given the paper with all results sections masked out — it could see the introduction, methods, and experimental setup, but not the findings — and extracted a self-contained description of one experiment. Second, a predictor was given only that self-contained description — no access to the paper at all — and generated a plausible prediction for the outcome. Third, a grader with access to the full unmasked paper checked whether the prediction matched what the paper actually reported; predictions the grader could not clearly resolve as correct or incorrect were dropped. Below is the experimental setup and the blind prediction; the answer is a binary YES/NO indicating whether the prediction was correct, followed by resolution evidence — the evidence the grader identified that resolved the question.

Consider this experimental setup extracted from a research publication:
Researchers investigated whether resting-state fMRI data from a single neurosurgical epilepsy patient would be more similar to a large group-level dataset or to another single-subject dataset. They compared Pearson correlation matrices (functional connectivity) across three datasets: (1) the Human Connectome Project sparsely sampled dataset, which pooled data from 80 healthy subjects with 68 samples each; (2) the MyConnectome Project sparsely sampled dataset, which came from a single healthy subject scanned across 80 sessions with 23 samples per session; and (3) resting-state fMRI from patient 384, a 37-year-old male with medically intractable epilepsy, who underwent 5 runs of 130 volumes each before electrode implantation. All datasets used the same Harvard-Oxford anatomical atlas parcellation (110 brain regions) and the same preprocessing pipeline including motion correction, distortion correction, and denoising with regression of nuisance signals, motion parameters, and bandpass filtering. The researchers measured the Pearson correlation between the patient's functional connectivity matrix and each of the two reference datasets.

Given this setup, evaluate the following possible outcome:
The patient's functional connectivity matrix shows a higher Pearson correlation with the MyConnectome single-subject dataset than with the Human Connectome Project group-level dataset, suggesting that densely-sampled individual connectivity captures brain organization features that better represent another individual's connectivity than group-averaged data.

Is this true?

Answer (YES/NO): NO